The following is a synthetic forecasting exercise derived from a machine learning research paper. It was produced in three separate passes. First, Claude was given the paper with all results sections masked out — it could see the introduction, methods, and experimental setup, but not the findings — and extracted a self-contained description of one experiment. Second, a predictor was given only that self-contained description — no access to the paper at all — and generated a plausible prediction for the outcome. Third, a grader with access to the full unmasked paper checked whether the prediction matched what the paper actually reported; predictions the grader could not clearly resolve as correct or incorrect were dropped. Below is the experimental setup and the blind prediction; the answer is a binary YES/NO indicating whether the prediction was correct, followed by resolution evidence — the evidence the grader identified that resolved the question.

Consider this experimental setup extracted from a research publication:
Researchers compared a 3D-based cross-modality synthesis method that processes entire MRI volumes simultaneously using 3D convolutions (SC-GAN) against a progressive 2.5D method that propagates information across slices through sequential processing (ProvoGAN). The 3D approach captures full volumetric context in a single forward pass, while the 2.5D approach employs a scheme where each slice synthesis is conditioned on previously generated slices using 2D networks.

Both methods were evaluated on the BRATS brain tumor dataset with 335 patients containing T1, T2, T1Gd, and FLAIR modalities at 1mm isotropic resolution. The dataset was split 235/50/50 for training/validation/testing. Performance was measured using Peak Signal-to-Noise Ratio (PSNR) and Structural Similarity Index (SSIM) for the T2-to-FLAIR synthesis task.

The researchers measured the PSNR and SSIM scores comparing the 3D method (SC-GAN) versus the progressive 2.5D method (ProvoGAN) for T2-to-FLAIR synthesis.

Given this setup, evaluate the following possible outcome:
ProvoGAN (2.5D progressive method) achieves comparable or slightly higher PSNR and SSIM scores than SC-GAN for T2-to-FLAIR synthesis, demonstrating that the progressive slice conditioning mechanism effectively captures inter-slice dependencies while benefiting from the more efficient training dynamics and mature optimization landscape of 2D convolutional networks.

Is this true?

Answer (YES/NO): YES